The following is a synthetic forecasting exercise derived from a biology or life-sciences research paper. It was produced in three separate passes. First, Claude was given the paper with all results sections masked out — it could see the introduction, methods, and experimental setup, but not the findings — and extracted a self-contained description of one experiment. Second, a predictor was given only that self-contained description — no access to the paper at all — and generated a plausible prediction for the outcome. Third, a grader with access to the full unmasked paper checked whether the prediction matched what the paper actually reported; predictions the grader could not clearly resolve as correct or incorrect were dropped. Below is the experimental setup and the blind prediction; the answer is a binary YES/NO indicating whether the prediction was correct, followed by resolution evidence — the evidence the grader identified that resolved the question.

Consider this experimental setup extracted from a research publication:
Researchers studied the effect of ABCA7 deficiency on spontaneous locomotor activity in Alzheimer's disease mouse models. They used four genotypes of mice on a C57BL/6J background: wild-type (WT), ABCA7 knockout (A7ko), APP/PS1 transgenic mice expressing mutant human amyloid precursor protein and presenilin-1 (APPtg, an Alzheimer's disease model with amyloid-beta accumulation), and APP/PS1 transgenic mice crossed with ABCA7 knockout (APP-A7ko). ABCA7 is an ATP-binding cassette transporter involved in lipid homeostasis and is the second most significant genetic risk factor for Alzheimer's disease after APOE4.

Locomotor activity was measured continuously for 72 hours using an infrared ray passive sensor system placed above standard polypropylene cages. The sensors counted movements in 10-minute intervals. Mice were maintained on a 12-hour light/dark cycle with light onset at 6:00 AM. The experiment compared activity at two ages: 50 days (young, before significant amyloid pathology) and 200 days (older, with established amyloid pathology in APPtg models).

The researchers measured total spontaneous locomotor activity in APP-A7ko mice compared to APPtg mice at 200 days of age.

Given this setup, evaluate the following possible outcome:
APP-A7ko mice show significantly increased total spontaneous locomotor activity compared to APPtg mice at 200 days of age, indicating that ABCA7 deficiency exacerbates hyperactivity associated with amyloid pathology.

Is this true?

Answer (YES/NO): NO